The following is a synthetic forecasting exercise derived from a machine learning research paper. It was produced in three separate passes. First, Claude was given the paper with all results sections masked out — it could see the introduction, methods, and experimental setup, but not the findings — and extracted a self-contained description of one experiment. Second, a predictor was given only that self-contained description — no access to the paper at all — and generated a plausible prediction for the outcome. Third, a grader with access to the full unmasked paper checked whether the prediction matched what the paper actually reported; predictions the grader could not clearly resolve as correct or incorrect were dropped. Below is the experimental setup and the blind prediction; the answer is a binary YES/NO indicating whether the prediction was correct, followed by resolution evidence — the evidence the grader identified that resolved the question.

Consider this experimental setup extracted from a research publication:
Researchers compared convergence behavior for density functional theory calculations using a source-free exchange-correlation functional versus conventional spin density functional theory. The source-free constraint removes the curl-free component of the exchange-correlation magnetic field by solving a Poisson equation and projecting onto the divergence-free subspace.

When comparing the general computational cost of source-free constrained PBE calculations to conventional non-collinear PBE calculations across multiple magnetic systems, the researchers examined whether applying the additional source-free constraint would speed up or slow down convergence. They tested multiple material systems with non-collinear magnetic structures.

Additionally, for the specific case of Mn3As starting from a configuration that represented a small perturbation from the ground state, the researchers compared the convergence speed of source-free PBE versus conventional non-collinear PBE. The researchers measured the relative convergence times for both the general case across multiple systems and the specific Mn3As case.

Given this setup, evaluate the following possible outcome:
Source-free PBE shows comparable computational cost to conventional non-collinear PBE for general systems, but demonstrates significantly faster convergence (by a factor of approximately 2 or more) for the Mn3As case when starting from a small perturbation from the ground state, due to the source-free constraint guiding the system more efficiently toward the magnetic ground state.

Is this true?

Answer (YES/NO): NO